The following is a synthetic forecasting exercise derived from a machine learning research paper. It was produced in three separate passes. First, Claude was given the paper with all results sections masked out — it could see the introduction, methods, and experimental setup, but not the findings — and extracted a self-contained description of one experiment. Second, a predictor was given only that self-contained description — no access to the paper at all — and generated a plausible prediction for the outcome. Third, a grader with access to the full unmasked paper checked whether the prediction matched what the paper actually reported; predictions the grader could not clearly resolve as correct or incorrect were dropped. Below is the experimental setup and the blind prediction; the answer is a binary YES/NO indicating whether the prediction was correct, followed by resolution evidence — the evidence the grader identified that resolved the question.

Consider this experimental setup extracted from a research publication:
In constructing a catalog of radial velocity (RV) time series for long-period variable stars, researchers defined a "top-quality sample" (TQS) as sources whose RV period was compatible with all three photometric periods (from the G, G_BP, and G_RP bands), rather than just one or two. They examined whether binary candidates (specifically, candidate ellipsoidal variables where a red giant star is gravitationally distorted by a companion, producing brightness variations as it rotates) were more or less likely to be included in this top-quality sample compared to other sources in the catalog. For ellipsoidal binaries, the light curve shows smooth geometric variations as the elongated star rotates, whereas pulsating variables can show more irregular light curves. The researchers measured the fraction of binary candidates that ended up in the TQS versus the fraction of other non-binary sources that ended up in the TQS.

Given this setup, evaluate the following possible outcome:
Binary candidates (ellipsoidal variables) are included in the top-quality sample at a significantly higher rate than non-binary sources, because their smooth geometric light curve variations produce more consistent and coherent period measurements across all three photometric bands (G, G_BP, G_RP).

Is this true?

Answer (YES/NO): YES